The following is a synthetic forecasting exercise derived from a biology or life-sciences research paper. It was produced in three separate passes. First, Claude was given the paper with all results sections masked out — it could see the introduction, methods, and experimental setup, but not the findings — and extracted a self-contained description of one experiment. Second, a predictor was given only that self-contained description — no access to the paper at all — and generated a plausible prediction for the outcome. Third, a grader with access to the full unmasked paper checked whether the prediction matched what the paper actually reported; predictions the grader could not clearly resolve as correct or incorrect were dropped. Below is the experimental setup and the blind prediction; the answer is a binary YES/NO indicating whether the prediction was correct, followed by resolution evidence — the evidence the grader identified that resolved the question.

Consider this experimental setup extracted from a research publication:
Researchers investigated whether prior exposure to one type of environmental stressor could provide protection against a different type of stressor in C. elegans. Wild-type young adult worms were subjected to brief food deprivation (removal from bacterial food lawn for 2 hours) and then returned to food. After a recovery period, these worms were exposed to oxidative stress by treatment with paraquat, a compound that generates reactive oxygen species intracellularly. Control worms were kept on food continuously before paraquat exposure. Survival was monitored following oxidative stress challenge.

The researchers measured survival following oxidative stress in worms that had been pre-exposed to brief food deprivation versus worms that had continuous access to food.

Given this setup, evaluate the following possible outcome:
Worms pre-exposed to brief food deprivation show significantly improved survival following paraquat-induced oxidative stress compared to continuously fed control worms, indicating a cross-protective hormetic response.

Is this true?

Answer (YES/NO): YES